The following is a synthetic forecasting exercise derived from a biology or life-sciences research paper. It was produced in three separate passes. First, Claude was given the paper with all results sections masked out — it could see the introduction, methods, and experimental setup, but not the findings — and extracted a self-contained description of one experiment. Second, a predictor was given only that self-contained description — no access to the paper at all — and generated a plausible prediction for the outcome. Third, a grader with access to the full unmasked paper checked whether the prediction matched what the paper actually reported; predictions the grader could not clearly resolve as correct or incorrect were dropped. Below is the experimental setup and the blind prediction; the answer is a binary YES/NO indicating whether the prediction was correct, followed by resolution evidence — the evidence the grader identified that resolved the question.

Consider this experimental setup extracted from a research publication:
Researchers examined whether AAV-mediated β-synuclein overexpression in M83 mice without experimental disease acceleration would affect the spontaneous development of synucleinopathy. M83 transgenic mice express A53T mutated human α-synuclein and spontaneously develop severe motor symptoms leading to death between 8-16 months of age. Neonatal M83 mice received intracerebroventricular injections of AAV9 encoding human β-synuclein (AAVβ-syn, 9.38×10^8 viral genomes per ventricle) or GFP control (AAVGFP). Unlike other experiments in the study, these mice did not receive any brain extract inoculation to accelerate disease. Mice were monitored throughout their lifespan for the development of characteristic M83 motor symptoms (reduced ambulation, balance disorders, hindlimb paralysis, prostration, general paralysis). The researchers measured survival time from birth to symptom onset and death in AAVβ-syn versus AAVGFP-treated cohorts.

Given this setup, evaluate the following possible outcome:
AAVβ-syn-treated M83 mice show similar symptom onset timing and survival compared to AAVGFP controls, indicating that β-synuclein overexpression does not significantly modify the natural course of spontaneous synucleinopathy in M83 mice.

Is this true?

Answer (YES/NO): YES